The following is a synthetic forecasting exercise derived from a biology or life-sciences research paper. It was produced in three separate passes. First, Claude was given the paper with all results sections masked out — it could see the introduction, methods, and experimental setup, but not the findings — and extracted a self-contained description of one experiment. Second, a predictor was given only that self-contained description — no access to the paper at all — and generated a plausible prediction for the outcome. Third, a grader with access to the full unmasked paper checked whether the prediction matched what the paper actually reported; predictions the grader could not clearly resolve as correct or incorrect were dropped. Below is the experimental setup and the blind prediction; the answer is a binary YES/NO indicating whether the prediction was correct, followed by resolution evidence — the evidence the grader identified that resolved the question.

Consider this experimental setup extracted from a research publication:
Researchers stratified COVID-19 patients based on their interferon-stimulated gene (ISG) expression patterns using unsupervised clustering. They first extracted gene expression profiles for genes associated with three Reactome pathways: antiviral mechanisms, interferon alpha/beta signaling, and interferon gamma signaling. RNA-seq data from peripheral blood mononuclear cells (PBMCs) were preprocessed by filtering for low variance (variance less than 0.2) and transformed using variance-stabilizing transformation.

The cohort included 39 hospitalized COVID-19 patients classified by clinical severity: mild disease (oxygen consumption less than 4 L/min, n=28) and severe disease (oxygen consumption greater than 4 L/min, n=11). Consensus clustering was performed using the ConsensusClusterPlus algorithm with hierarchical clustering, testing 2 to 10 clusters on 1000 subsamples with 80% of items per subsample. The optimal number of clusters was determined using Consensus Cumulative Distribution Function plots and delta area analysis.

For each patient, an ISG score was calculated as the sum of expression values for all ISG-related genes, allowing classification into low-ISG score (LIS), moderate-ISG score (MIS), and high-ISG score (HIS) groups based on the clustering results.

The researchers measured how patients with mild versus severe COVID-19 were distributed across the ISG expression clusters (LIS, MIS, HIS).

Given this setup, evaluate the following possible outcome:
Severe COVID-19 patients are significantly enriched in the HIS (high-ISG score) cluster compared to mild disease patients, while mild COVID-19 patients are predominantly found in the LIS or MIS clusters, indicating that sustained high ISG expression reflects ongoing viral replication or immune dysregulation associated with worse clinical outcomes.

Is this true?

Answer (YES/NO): NO